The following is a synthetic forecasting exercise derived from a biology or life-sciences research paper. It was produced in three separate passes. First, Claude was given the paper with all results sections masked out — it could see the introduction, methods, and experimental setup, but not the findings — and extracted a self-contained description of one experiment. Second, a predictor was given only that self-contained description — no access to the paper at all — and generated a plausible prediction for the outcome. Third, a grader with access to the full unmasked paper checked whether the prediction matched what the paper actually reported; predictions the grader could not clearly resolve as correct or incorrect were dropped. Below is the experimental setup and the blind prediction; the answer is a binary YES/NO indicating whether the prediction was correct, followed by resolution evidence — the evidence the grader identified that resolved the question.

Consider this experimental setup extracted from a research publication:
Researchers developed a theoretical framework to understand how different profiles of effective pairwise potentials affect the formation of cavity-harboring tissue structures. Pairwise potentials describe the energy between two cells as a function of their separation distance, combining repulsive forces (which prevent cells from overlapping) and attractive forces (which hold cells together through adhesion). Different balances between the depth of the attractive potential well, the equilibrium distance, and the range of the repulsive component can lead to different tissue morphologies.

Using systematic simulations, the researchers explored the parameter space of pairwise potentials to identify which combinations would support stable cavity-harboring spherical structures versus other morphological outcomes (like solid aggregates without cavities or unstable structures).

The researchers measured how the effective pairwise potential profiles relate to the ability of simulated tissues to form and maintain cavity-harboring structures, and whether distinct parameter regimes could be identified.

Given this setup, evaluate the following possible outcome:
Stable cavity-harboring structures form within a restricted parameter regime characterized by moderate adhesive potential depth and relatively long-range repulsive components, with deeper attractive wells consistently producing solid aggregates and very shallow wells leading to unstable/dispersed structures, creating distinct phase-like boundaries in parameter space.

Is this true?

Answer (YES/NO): NO